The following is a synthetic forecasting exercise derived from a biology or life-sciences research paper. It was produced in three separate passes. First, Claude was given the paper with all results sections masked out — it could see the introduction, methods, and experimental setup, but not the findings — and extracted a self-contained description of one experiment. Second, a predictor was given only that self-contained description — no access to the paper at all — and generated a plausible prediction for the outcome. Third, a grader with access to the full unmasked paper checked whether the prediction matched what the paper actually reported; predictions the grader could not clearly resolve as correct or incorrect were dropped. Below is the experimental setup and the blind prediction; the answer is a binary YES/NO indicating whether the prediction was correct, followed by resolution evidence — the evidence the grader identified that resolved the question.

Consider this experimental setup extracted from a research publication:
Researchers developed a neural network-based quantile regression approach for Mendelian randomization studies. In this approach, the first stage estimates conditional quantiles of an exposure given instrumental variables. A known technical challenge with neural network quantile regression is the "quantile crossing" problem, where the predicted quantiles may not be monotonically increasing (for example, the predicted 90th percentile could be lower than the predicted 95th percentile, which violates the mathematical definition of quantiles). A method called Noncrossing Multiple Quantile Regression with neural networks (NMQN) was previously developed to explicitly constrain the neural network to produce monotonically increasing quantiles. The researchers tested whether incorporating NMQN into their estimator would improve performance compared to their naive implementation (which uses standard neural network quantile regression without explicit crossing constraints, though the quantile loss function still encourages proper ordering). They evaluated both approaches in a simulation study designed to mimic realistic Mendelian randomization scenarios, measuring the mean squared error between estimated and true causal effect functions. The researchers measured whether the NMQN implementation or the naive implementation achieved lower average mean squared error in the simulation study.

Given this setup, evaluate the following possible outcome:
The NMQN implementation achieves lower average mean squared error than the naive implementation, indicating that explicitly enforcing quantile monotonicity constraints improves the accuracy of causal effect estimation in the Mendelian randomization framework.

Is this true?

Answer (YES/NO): NO